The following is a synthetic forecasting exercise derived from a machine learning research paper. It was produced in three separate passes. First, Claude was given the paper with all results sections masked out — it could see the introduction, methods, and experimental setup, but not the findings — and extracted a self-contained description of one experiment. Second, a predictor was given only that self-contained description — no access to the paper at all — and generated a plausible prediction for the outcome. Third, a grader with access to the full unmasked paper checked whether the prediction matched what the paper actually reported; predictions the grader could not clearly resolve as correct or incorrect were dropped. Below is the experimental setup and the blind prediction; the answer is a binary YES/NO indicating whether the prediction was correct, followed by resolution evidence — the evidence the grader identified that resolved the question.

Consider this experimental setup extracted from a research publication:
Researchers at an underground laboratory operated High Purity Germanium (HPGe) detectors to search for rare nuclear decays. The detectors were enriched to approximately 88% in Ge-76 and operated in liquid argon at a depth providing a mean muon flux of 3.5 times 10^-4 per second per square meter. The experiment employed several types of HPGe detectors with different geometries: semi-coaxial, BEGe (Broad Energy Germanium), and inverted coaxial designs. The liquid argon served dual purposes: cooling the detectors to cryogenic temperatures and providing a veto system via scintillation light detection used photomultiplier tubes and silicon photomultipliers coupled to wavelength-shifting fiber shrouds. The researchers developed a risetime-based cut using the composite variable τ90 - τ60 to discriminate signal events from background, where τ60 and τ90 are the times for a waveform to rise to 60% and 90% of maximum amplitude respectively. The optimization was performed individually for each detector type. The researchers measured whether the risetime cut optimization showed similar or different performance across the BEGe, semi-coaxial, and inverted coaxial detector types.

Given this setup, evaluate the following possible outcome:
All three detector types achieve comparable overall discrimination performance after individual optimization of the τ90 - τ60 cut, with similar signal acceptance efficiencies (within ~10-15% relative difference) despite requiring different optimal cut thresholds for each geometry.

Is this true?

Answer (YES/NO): YES